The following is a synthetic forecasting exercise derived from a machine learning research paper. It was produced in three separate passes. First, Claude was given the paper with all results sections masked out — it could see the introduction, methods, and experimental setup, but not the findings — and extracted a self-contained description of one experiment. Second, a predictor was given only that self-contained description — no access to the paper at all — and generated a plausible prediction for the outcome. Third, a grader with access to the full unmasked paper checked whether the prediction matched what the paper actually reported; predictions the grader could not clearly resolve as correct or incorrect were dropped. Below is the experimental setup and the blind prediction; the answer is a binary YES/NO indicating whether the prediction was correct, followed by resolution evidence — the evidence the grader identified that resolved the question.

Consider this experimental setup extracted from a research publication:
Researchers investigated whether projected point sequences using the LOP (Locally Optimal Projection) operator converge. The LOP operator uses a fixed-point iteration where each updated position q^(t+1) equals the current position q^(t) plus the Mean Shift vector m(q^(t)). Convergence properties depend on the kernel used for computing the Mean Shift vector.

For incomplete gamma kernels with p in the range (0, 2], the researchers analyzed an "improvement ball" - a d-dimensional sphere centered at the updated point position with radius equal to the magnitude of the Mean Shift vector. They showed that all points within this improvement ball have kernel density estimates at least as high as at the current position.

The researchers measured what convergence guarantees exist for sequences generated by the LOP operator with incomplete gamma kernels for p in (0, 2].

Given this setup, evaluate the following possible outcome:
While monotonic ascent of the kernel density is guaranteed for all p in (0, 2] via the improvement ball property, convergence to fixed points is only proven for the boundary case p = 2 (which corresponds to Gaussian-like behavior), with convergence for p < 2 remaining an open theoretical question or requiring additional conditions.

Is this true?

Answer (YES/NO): NO